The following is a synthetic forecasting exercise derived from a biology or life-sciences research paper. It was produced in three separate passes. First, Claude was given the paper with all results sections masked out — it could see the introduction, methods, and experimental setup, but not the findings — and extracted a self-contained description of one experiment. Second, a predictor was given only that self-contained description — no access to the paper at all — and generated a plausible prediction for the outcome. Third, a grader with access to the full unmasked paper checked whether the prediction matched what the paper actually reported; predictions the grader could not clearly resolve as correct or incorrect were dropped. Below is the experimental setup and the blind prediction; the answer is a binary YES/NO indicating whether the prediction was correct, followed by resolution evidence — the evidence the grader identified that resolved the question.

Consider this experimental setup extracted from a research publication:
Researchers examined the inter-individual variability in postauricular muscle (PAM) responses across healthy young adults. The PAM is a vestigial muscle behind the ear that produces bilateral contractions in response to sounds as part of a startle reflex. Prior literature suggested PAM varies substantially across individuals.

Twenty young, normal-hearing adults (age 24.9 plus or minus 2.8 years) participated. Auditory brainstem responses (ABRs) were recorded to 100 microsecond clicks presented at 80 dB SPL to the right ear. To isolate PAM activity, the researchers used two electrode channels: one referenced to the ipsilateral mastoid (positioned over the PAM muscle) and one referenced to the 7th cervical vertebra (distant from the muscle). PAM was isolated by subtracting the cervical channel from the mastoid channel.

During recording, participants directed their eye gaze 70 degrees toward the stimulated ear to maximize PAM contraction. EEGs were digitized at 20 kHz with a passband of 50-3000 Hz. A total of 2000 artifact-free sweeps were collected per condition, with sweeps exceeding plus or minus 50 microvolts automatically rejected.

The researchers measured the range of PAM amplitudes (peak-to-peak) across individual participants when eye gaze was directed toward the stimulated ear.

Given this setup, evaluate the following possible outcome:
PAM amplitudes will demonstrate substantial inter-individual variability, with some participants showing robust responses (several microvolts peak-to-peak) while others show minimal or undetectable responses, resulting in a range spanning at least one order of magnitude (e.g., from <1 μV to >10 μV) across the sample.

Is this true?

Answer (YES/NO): YES